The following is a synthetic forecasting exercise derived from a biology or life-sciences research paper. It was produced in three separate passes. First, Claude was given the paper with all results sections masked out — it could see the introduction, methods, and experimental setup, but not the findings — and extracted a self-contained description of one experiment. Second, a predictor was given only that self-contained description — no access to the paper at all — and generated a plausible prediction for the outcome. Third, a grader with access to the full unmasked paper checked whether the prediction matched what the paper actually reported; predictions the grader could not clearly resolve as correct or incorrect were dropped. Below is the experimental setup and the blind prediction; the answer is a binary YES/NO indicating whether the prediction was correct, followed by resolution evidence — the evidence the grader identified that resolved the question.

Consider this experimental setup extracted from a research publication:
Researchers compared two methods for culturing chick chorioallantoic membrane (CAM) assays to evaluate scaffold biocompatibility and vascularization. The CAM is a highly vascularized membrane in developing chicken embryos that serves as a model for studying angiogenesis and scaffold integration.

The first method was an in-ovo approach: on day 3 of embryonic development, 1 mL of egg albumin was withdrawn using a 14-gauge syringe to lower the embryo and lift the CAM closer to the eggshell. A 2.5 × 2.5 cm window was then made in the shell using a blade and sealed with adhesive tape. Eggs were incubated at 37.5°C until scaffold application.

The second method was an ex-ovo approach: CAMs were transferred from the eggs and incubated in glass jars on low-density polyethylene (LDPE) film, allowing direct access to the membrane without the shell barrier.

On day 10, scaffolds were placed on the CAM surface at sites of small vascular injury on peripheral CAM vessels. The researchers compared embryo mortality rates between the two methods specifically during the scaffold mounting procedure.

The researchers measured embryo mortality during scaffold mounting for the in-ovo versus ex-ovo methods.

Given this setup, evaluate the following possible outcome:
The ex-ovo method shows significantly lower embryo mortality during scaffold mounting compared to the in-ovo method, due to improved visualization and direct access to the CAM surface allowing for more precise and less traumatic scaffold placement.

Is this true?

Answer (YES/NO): NO